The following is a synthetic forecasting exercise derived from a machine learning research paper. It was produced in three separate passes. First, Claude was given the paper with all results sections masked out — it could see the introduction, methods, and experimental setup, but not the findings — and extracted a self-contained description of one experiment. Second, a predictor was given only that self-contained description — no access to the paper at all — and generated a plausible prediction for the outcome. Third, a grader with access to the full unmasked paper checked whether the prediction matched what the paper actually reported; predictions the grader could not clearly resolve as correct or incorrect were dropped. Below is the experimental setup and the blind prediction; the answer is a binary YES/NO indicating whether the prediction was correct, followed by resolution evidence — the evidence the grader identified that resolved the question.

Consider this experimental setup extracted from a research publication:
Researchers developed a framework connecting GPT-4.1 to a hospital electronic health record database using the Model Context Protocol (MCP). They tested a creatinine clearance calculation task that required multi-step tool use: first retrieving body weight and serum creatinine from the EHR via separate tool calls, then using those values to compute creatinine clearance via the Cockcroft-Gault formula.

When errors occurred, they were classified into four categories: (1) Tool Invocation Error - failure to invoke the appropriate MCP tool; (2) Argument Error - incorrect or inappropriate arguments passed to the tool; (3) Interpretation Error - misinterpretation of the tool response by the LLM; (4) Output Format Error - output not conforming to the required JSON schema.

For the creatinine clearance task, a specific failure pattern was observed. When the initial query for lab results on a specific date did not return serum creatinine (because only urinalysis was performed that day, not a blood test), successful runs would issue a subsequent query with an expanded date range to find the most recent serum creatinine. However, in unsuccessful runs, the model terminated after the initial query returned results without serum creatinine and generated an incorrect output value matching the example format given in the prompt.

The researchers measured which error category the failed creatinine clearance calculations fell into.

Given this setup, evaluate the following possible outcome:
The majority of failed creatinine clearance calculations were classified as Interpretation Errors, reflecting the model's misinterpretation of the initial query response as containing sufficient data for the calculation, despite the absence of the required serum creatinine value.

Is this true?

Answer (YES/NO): NO